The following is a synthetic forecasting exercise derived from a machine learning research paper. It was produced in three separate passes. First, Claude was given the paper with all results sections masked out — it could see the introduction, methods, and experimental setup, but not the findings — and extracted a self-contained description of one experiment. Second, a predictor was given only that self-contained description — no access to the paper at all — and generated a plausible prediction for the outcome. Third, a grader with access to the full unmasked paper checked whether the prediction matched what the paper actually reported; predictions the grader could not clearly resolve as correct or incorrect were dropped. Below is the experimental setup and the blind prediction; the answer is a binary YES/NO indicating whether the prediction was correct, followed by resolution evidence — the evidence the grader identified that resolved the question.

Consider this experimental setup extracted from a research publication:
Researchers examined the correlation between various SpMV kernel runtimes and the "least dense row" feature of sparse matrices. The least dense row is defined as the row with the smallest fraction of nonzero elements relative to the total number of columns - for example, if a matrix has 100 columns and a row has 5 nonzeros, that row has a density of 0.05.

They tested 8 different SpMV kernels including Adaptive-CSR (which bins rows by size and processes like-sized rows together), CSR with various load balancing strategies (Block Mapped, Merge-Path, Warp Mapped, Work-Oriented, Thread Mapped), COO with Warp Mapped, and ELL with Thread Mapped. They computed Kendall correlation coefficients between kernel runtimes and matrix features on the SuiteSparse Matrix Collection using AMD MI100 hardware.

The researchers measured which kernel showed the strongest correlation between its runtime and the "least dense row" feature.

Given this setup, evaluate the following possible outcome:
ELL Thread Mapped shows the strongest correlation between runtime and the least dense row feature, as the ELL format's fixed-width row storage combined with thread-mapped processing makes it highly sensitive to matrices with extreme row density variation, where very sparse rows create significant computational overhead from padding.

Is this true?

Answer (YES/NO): NO